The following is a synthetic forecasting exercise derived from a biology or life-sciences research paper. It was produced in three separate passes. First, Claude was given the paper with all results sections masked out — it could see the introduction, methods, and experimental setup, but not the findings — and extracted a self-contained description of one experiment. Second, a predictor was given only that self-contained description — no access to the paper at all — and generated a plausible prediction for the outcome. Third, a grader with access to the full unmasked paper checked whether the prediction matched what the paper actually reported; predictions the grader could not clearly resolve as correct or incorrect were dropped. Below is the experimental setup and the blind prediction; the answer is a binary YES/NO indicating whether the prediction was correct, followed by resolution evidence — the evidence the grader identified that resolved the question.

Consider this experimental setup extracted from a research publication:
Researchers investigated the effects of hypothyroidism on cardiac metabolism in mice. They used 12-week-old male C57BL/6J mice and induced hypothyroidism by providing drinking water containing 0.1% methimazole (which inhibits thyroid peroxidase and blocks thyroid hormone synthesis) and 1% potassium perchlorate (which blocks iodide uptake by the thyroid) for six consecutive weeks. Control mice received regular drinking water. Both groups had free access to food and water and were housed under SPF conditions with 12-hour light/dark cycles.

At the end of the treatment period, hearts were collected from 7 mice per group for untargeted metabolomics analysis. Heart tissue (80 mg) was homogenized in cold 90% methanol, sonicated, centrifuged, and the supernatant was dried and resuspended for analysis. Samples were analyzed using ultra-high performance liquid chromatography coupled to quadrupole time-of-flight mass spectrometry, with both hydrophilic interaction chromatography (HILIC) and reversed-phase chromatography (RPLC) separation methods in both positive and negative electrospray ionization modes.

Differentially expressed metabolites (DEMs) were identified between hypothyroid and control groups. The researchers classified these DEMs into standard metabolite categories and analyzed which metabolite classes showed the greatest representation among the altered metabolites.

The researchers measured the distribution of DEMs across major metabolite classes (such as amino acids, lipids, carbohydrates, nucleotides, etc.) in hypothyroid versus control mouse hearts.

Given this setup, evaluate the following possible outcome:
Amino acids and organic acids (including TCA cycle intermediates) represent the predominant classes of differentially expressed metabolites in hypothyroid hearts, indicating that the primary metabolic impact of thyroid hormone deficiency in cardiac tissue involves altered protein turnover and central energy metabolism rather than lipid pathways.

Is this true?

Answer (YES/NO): NO